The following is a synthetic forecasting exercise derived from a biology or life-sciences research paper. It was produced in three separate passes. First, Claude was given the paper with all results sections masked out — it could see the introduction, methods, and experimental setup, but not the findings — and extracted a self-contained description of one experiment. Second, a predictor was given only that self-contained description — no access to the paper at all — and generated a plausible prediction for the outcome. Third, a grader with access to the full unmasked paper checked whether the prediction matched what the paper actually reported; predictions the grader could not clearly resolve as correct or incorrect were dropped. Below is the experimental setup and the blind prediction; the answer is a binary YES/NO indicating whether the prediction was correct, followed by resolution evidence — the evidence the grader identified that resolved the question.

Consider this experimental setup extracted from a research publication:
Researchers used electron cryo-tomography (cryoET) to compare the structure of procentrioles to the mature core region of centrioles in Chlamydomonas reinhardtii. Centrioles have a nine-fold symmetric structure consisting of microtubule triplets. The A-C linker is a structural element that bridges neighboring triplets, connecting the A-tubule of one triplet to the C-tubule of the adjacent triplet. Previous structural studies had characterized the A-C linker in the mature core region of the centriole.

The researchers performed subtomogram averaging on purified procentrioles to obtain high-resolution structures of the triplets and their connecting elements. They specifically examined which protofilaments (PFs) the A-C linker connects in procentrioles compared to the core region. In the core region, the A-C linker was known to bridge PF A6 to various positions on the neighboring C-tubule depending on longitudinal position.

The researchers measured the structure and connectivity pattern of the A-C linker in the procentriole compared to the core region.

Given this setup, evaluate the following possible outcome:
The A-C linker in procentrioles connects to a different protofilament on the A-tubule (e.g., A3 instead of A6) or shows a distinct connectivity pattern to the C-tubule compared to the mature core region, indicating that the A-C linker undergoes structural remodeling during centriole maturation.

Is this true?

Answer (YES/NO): YES